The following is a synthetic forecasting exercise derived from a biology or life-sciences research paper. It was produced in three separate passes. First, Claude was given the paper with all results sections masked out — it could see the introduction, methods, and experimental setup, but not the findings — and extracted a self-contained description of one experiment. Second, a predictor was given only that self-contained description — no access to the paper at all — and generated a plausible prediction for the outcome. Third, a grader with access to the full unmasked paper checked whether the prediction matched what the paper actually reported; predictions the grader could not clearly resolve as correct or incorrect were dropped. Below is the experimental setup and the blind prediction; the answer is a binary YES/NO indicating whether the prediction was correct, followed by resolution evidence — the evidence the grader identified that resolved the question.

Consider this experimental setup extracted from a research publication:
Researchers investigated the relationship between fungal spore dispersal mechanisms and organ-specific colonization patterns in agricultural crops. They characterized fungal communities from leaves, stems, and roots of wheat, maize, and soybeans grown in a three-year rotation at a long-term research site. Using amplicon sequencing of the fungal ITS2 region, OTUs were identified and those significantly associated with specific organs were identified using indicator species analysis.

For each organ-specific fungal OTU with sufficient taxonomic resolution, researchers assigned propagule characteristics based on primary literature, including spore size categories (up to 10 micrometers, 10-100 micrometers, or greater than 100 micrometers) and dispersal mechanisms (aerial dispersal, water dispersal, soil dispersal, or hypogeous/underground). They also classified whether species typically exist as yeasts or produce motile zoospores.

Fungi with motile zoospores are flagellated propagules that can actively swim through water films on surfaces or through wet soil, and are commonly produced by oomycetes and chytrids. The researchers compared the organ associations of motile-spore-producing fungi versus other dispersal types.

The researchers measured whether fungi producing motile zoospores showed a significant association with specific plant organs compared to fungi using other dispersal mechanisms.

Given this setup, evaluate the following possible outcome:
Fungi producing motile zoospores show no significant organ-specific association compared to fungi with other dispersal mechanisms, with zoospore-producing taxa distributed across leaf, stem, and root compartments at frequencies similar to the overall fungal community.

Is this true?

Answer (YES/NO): NO